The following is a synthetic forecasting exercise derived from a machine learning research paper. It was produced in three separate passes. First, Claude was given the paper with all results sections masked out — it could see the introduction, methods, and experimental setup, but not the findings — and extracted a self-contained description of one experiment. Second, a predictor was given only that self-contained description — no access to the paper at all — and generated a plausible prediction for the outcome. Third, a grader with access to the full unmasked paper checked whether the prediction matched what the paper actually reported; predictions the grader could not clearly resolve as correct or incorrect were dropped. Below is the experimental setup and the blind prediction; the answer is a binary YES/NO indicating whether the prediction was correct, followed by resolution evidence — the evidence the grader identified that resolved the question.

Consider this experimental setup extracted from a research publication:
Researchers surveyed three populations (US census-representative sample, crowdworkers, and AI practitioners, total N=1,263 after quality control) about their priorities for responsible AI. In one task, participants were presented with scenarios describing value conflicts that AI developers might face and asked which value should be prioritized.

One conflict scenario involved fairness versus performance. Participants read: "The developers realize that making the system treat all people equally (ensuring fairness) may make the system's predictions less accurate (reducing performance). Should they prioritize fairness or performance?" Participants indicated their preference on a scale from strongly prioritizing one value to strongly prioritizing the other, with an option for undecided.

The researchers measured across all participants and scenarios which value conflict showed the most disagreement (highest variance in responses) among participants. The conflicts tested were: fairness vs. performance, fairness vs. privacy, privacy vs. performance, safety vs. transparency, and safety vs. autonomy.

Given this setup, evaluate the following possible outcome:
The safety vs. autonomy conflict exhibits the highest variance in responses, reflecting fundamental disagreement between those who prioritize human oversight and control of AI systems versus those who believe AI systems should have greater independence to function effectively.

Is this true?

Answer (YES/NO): NO